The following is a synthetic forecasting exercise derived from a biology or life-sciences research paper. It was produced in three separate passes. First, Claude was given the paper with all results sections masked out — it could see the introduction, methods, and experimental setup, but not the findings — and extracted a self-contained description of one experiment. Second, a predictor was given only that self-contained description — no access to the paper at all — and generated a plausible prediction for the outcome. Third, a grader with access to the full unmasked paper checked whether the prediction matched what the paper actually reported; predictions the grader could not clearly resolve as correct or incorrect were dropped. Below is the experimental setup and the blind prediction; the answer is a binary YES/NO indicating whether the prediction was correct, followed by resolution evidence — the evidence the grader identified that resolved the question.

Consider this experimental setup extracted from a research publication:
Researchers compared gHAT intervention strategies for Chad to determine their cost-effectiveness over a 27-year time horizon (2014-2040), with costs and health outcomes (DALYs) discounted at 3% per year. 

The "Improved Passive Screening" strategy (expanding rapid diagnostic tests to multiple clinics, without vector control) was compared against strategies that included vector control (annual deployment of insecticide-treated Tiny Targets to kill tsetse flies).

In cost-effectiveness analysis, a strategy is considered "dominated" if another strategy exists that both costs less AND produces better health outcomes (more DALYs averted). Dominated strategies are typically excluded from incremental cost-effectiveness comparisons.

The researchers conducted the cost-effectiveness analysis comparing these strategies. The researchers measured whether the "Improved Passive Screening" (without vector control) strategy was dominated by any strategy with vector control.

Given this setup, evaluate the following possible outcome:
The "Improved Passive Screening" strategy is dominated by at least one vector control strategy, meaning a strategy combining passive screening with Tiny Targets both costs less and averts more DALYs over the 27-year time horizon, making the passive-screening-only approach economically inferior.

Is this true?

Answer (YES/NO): YES